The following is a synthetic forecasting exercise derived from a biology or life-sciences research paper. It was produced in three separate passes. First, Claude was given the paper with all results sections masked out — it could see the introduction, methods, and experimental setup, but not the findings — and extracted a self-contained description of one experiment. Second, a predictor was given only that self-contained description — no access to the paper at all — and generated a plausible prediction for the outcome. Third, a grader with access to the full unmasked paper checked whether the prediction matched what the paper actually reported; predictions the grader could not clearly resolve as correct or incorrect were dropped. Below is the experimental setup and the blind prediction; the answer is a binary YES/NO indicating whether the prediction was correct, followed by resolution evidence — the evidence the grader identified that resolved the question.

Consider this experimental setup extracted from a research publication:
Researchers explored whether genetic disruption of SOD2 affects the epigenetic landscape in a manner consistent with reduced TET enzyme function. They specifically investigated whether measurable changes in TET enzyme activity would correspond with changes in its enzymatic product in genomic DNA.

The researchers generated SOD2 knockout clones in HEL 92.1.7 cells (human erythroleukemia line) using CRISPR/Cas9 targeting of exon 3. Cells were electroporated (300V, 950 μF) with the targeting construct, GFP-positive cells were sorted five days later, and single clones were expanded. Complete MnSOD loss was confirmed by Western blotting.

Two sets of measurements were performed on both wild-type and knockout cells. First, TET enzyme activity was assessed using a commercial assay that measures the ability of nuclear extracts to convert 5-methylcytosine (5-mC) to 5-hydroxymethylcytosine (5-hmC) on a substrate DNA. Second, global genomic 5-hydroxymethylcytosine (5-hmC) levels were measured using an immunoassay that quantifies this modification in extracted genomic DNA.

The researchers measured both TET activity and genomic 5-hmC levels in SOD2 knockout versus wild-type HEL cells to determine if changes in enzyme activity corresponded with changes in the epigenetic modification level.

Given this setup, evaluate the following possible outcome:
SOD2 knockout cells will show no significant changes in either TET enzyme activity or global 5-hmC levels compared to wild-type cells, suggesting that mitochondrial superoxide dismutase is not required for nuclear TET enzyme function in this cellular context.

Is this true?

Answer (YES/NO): NO